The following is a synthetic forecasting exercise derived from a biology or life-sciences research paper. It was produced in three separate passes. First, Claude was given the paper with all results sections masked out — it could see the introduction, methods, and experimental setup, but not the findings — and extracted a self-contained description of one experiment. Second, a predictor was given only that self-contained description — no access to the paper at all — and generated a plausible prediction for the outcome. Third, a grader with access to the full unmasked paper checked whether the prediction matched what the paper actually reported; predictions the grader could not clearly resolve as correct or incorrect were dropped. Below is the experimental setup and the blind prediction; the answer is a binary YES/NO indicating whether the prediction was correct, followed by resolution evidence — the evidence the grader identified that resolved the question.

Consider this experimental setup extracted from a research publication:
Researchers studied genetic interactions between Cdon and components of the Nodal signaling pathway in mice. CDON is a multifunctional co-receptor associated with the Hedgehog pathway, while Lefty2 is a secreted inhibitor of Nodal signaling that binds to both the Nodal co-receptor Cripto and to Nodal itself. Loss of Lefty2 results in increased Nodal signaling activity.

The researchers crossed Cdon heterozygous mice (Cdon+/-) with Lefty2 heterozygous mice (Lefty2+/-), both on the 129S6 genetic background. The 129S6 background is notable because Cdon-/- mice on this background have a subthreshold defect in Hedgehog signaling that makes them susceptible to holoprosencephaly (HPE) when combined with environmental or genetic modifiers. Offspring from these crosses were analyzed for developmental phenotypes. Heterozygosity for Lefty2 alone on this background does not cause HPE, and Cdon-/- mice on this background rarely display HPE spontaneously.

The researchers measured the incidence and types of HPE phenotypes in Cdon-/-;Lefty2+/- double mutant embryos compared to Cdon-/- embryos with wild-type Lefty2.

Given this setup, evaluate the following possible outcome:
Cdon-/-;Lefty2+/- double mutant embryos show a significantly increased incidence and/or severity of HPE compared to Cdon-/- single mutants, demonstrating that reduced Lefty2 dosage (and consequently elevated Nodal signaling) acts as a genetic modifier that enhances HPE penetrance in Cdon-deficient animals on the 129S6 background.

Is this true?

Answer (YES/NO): NO